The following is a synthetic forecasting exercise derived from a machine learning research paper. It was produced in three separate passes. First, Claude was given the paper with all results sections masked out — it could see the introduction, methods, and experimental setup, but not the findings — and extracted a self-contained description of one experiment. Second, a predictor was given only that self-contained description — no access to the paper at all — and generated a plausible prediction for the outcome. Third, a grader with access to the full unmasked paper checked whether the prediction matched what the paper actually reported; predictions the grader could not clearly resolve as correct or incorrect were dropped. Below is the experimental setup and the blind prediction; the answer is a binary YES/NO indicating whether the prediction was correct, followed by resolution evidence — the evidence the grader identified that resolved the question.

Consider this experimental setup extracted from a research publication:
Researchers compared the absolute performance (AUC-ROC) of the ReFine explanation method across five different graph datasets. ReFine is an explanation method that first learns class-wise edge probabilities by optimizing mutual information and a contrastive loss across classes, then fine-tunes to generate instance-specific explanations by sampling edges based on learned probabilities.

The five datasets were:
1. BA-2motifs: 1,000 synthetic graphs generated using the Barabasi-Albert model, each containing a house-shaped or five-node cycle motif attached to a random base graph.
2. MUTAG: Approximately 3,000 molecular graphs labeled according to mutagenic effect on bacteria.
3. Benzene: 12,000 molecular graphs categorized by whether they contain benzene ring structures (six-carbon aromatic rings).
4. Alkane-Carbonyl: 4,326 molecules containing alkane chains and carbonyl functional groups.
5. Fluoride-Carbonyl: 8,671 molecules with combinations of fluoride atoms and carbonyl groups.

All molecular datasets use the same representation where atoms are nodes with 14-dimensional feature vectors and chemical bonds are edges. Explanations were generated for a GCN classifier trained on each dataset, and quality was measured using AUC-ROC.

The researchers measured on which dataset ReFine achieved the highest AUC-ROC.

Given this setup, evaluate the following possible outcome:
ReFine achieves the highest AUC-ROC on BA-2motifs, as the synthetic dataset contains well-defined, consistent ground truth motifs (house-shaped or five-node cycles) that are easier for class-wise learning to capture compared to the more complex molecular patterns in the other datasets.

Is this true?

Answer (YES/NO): NO